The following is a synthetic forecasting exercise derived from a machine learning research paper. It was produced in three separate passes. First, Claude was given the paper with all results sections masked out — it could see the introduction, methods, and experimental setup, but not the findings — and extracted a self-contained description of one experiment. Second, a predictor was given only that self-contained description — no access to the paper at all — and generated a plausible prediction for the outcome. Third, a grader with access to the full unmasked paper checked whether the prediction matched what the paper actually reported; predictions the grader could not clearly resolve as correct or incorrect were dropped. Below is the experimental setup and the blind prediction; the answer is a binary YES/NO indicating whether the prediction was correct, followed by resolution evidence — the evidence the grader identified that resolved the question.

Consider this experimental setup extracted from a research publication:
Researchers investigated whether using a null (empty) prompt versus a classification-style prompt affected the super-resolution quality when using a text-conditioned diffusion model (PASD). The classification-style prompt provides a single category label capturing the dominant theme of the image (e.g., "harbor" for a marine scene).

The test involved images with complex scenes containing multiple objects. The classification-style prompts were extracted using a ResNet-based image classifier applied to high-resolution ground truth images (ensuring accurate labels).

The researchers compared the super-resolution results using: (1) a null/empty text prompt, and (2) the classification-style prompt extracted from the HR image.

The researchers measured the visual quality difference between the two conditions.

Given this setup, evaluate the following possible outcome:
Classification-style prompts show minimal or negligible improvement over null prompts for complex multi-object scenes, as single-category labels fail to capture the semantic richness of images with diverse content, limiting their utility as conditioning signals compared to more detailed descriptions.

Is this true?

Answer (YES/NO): YES